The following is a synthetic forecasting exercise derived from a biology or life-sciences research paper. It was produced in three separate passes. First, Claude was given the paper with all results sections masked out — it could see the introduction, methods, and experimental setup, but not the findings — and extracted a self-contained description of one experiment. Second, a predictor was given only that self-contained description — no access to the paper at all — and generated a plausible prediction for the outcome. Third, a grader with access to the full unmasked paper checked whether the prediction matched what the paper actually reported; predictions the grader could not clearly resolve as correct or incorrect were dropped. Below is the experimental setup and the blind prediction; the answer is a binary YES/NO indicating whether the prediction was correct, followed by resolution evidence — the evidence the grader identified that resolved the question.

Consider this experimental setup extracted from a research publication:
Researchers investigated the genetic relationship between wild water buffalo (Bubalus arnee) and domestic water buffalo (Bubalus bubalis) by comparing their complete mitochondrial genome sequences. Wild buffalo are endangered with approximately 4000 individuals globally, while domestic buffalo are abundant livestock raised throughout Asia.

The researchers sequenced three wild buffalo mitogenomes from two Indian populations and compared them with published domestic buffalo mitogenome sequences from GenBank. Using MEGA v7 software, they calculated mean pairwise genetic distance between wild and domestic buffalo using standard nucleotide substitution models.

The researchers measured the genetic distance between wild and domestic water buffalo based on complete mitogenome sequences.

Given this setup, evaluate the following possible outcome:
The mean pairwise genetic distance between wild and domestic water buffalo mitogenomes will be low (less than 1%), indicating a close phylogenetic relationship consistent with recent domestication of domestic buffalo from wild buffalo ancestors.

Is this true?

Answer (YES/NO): NO